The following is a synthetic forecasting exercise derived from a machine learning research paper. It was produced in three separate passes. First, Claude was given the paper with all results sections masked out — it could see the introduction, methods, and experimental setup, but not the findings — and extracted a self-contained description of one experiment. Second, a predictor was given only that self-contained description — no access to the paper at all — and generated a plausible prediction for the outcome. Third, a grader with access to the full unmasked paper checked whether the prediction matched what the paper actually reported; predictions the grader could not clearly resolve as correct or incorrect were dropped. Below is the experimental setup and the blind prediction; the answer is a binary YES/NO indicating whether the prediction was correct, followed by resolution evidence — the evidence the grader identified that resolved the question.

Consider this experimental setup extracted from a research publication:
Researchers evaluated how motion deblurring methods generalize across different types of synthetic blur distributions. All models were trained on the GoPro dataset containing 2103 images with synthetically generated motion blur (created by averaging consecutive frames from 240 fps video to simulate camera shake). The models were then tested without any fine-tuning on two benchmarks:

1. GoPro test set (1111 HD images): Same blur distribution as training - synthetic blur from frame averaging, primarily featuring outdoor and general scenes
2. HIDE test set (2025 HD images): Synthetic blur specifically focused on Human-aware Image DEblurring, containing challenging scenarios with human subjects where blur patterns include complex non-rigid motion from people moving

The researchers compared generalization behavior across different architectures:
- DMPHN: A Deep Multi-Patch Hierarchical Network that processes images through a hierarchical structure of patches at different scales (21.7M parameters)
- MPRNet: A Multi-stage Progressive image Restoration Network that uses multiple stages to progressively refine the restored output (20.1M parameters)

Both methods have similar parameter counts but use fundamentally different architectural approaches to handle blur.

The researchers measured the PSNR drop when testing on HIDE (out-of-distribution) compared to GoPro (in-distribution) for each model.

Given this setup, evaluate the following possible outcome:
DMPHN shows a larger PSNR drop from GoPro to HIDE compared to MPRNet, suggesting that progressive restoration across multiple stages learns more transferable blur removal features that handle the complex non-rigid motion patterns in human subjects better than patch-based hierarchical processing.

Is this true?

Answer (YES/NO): YES